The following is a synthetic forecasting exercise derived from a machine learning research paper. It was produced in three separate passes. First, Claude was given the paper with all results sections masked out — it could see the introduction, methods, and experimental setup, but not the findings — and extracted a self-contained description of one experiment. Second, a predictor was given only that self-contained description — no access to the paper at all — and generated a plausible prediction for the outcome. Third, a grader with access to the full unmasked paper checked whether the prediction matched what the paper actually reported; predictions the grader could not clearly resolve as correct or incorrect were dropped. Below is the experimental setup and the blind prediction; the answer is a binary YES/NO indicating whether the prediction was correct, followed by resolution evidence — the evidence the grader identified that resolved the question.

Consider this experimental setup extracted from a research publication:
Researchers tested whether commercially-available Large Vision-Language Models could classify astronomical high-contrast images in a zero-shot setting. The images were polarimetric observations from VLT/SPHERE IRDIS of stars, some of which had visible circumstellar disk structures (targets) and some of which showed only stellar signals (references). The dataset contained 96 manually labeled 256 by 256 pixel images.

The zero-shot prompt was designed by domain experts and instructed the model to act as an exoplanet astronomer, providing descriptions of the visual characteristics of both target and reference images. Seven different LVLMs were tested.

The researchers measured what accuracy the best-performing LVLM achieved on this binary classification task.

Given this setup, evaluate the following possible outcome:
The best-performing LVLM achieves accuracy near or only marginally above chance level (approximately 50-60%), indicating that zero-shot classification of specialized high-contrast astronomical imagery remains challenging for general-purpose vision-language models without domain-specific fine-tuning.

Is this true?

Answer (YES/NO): NO